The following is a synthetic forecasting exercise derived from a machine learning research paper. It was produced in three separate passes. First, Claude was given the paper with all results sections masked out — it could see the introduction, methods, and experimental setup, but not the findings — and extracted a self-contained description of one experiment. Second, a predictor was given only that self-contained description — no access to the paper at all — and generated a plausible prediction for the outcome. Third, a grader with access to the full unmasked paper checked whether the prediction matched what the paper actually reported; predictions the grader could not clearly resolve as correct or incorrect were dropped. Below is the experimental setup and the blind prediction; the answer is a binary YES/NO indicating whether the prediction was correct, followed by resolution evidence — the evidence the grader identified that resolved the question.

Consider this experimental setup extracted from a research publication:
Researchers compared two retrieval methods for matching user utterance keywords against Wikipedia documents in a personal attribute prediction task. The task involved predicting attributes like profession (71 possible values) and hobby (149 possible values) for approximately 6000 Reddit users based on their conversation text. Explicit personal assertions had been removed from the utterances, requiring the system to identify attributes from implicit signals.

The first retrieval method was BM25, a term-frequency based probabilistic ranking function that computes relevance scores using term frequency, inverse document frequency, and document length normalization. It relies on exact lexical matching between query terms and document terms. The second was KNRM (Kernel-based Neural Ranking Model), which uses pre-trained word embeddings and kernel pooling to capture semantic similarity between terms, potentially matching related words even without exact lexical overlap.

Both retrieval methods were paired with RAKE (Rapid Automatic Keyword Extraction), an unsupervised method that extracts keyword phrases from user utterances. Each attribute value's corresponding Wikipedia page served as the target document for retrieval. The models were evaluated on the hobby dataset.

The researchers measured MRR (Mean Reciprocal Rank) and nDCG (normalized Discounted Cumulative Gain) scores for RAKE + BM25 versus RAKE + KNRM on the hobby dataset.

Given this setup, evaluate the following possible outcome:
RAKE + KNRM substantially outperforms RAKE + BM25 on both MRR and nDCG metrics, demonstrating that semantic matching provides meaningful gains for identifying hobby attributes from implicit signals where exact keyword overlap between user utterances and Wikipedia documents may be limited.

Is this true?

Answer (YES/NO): NO